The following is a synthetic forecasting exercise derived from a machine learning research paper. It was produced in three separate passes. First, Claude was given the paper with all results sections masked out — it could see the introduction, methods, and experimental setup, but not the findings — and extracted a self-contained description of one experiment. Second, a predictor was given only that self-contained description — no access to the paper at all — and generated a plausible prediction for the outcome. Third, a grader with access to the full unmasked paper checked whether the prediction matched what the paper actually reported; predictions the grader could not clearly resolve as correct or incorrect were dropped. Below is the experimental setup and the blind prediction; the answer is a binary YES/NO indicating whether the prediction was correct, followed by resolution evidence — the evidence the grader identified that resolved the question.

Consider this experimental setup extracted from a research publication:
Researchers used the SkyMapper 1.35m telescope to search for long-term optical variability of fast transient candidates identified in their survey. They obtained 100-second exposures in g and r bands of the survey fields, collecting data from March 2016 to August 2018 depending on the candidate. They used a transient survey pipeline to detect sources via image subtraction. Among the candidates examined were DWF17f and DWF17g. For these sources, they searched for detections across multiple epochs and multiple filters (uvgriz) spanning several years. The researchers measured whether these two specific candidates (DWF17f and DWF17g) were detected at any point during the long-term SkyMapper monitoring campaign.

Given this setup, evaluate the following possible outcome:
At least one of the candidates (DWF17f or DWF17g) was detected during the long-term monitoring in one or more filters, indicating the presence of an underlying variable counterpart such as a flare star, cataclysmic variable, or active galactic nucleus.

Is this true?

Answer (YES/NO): NO